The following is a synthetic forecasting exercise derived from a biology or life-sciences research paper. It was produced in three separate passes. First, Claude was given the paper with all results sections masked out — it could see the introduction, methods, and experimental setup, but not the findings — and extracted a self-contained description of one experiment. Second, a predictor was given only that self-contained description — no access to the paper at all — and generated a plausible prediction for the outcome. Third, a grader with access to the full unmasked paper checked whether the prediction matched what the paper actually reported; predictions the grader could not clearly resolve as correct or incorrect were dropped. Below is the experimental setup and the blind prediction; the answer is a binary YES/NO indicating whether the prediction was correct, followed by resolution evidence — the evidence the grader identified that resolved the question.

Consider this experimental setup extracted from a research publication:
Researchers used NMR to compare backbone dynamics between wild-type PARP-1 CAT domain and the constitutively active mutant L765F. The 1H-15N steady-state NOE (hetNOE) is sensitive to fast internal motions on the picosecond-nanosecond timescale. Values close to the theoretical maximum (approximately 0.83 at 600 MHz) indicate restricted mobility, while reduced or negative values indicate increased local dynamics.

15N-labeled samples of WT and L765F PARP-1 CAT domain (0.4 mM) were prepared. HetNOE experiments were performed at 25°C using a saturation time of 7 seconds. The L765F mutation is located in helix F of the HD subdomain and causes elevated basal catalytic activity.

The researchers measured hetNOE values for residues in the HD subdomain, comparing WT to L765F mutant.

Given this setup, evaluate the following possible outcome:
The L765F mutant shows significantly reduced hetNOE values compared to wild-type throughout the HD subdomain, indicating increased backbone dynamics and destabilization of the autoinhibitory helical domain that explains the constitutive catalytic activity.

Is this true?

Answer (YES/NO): NO